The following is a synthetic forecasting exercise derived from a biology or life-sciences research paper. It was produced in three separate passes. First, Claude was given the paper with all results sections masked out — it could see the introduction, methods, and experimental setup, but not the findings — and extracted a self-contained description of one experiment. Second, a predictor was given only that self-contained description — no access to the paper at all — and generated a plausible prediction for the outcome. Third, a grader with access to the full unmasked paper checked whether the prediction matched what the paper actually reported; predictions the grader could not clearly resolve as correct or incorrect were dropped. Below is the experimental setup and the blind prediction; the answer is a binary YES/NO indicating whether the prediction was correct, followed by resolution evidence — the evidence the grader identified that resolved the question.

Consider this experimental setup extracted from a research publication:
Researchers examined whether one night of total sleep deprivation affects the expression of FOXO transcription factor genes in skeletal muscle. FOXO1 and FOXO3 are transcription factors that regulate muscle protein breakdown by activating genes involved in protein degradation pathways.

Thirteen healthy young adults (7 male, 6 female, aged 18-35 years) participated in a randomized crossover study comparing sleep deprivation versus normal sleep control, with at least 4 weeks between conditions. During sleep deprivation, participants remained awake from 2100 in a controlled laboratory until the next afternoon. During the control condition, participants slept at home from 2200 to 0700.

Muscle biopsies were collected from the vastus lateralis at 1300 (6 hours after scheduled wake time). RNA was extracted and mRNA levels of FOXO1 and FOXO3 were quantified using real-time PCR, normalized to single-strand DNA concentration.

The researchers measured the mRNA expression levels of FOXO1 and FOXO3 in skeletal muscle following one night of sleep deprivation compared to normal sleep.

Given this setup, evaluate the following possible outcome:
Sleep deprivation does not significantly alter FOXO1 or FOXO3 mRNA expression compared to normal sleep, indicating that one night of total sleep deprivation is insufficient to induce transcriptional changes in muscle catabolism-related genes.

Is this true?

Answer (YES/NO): YES